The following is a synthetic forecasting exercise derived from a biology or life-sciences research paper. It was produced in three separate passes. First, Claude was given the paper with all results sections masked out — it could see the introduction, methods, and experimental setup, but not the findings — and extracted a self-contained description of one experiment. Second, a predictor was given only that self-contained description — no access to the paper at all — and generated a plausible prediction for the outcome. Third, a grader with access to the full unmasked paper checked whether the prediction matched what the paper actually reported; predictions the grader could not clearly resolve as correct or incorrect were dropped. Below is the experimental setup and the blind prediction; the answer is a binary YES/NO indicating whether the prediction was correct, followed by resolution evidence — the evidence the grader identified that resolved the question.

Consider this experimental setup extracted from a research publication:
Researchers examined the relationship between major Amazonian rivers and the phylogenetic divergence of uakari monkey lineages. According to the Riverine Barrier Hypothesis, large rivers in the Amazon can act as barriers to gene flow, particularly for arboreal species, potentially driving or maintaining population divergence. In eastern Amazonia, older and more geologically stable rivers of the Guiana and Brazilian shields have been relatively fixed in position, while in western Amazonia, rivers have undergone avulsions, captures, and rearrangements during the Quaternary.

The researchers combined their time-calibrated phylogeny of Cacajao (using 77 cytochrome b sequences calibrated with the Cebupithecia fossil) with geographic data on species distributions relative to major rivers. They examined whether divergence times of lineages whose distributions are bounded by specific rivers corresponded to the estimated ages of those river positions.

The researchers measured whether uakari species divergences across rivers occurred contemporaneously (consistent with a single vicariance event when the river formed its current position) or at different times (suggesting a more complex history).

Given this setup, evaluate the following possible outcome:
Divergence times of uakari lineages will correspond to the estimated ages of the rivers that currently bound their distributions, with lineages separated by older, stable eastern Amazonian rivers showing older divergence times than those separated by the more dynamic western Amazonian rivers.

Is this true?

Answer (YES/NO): NO